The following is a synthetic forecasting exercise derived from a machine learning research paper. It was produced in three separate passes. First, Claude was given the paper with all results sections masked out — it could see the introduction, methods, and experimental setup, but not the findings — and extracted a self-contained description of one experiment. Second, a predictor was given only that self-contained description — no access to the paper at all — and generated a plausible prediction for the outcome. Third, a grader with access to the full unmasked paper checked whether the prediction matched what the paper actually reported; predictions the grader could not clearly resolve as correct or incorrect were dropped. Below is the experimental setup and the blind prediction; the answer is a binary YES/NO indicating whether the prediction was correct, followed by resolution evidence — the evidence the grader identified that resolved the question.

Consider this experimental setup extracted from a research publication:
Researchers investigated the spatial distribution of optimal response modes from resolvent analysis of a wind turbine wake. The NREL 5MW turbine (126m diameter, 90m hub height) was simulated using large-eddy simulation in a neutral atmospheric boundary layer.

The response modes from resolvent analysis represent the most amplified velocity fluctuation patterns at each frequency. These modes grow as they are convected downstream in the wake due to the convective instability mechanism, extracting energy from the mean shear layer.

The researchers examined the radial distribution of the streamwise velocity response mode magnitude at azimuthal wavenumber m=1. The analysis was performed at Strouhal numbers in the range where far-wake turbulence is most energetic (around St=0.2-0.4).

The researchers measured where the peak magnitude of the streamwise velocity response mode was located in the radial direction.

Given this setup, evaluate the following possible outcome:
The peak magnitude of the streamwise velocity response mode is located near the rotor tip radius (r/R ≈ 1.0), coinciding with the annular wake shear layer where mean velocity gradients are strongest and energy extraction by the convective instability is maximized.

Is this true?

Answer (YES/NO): YES